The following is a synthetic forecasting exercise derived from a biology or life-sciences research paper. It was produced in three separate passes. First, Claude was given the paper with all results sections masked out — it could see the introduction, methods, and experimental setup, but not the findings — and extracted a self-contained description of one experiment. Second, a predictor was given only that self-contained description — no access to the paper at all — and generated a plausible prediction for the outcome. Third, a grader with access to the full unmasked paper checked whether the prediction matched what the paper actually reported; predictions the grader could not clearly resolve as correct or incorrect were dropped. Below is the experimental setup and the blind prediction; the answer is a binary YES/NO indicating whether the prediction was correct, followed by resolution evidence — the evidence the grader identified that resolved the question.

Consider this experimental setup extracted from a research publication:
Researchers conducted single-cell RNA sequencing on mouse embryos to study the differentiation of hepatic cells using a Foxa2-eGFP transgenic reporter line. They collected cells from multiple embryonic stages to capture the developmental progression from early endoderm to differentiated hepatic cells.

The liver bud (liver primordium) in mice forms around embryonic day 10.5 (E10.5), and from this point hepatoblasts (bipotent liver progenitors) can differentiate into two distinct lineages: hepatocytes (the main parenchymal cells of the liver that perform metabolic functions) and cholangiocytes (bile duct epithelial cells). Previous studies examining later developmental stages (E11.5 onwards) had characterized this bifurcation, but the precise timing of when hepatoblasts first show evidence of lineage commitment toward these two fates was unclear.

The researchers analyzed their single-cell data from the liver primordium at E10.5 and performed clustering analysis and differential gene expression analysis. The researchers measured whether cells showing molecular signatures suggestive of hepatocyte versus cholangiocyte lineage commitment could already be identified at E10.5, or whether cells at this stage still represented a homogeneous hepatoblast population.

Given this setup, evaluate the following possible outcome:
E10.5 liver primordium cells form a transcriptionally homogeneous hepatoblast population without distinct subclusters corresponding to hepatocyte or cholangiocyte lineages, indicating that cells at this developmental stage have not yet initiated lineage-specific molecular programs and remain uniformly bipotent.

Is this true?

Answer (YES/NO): YES